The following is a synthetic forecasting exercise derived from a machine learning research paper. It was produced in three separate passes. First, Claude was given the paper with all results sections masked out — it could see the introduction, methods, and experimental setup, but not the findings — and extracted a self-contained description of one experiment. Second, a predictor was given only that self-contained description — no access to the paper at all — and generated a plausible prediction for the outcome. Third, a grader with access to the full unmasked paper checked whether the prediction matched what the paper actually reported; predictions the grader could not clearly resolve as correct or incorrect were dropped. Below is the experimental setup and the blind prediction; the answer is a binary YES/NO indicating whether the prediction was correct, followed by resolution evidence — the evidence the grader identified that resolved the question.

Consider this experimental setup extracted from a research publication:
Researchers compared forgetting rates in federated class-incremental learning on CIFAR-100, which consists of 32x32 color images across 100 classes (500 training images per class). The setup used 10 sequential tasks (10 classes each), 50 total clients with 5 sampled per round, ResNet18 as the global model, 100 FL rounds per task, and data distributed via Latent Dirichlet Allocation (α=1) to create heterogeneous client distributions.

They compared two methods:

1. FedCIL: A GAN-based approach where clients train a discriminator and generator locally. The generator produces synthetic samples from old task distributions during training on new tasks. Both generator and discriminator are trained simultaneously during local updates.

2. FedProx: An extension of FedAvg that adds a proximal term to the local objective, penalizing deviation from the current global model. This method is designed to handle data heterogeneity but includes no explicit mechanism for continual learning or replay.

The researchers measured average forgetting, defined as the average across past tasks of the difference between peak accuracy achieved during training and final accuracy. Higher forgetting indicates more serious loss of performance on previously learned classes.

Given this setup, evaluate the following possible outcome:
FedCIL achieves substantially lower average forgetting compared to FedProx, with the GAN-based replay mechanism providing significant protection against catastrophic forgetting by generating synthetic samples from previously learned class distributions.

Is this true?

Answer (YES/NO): YES